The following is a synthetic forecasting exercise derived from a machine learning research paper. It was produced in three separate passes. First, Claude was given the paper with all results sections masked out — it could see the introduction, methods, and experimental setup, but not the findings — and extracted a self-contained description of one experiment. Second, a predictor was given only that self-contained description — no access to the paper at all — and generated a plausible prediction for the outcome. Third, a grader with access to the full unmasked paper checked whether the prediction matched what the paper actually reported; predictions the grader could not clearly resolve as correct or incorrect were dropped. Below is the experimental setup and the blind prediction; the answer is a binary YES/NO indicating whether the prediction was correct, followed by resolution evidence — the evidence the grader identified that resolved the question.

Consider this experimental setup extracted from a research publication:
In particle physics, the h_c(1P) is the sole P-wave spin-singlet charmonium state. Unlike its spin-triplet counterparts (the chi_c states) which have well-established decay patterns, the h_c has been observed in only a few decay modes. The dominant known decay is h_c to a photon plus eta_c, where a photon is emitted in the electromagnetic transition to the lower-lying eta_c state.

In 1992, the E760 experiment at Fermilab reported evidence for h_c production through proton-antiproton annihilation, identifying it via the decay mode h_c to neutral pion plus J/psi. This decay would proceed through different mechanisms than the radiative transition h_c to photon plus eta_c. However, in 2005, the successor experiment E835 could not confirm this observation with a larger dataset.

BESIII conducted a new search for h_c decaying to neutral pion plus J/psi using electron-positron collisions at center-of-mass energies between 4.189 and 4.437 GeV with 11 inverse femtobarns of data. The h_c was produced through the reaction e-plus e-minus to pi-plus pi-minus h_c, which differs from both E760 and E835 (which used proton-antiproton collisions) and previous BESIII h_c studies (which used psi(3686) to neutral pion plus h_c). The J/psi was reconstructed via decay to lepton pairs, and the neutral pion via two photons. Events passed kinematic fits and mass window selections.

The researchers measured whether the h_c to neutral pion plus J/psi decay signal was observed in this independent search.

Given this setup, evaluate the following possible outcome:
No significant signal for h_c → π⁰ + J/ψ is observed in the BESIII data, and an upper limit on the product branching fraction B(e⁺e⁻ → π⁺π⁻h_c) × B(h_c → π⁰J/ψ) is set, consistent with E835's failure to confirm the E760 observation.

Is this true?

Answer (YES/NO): NO